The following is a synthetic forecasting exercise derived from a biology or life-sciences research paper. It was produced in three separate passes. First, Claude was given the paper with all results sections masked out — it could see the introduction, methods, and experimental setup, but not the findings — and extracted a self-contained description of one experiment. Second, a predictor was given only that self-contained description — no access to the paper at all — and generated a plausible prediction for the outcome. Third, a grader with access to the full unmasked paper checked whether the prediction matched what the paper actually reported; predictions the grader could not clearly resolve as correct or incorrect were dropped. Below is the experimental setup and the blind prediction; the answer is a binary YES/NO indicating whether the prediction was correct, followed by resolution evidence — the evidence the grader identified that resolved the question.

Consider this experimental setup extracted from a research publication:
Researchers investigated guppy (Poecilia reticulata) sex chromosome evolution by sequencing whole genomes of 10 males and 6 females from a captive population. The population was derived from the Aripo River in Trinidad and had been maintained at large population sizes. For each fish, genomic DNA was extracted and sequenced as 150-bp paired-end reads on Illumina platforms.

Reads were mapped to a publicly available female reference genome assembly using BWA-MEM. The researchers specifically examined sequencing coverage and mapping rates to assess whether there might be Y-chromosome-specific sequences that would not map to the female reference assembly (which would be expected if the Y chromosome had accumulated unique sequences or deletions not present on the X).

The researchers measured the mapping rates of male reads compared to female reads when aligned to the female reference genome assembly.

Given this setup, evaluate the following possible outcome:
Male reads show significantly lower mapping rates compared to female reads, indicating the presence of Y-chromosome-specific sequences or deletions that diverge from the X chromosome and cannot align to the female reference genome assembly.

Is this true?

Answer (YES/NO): YES